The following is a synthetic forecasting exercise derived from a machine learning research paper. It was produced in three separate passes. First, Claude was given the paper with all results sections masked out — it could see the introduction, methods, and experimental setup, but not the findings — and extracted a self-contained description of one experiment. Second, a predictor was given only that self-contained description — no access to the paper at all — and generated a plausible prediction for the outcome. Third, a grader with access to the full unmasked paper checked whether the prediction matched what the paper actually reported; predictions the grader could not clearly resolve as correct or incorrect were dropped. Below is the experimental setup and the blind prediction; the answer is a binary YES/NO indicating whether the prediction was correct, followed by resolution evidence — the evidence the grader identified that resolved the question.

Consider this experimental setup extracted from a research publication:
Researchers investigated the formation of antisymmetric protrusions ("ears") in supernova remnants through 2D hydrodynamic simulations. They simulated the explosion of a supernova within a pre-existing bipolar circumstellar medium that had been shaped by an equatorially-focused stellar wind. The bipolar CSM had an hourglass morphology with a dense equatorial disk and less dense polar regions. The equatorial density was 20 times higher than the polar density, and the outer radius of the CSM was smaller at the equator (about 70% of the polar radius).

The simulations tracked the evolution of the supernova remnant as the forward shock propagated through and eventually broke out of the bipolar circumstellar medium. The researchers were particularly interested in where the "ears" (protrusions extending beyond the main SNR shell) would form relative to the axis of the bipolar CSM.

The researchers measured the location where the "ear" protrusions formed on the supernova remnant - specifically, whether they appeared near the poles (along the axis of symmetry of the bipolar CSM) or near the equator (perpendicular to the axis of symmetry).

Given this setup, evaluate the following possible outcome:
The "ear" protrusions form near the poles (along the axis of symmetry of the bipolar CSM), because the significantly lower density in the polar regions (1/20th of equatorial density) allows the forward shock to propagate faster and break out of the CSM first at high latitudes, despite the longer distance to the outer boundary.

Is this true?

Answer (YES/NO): NO